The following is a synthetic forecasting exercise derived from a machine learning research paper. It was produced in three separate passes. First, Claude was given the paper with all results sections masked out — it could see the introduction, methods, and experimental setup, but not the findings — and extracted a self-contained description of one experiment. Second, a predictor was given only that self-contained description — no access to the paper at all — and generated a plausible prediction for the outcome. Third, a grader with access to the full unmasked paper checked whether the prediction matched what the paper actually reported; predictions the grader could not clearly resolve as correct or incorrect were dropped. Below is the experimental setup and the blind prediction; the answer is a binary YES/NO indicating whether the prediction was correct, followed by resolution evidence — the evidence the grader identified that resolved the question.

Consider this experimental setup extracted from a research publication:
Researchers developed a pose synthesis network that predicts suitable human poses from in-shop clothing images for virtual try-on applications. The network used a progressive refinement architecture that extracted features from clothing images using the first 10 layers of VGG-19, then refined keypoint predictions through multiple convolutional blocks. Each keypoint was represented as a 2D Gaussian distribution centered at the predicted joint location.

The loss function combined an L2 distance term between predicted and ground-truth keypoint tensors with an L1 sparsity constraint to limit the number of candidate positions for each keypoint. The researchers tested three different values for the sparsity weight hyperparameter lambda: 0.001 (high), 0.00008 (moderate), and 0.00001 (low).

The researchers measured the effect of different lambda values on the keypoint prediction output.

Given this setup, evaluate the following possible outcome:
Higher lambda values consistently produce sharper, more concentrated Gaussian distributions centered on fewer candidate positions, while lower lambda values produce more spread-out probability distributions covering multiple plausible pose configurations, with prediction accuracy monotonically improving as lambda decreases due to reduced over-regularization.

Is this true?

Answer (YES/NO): NO